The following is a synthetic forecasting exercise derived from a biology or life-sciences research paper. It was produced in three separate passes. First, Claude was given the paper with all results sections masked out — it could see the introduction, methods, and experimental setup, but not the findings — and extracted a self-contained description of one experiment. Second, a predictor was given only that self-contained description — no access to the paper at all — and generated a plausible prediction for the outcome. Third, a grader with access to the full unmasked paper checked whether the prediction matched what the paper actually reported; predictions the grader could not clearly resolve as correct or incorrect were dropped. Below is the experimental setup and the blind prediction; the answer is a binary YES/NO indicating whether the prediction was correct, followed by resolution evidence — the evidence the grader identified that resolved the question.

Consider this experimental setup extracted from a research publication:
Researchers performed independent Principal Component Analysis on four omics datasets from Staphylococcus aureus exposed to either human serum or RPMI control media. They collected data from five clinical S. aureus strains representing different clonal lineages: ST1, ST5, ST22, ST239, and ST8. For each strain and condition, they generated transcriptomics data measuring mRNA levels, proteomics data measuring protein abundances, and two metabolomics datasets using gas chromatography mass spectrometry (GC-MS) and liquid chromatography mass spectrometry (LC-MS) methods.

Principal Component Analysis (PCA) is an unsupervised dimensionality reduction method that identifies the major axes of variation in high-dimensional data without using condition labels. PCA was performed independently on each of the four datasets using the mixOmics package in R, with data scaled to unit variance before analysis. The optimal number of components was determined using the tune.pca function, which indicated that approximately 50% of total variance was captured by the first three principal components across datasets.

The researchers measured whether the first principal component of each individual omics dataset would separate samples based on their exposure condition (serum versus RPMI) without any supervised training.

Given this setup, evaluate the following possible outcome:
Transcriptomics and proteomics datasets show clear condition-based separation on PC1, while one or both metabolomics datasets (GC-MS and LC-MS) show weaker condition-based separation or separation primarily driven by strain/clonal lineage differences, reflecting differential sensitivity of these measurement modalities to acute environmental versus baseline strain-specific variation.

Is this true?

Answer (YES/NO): NO